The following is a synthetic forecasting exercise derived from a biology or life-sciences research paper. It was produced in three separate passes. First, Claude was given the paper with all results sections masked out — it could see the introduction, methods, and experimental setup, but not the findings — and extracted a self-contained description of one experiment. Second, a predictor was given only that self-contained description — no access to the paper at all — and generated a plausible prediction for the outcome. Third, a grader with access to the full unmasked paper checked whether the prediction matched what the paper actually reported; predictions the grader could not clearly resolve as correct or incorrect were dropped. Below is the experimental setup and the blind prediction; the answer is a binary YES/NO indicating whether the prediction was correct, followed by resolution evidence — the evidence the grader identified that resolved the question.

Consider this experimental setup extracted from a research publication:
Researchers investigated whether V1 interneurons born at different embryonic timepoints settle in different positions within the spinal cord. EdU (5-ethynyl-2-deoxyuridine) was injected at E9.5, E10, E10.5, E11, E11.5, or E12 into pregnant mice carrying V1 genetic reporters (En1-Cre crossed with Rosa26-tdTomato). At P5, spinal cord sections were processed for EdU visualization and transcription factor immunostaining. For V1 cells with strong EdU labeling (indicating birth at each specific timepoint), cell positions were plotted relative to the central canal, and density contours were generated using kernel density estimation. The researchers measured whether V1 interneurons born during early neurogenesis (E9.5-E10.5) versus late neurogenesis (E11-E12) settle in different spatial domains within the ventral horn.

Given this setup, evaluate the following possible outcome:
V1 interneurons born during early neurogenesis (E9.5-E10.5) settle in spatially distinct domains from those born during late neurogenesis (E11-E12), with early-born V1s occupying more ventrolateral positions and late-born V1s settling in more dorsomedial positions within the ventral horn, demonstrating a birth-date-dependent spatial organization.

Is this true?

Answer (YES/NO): NO